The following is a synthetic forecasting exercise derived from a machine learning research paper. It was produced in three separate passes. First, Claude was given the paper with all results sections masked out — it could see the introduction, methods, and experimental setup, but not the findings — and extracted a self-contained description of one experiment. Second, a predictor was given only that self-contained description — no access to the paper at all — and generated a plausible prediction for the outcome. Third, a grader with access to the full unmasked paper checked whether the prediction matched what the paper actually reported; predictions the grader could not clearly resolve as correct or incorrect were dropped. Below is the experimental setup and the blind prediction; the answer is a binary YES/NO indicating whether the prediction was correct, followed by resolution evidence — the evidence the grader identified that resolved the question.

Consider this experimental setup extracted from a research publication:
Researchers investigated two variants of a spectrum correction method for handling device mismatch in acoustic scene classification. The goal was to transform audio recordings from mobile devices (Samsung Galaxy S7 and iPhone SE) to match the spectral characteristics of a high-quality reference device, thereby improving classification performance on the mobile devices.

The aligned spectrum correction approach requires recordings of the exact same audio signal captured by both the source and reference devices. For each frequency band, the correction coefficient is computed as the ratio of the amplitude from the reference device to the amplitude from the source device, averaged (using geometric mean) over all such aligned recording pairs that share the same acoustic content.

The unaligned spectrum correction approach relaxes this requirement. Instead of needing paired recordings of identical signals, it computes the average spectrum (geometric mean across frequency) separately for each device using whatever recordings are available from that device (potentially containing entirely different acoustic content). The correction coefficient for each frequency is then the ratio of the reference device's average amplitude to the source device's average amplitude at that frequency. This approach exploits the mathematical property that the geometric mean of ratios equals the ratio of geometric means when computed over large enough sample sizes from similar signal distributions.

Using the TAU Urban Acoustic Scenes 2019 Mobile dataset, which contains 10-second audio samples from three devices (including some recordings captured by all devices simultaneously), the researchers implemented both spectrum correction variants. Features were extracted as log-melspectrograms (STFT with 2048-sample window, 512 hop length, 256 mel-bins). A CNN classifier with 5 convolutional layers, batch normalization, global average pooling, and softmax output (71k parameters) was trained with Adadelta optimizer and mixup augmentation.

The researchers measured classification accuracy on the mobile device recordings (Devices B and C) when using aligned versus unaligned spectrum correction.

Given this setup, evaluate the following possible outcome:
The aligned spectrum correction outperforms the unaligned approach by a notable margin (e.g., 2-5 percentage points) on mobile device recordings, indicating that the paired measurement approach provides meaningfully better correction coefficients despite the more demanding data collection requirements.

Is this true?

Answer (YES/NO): NO